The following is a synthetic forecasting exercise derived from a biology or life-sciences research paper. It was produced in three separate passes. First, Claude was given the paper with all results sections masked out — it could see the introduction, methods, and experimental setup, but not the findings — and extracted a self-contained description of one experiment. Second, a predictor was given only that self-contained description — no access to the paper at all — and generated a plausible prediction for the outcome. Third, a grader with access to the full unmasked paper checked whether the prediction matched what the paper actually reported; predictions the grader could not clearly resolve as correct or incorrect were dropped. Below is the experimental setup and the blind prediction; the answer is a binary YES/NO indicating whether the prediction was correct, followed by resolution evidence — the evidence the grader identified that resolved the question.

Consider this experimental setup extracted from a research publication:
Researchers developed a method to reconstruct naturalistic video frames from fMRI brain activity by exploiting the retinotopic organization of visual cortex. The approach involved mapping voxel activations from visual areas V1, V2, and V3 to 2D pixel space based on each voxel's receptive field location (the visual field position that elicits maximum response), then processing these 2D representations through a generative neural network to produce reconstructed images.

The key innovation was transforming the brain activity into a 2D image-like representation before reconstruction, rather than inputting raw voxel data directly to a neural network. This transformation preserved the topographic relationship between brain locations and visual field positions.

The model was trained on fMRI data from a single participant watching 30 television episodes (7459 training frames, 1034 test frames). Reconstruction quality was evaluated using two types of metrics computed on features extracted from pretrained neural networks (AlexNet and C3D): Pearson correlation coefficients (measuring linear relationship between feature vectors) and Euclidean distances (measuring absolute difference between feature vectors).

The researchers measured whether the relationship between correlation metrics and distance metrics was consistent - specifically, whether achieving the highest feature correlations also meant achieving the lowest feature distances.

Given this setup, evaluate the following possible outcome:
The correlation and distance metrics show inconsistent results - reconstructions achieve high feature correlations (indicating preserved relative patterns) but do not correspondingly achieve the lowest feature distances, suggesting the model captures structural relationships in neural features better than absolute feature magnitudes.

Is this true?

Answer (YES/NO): YES